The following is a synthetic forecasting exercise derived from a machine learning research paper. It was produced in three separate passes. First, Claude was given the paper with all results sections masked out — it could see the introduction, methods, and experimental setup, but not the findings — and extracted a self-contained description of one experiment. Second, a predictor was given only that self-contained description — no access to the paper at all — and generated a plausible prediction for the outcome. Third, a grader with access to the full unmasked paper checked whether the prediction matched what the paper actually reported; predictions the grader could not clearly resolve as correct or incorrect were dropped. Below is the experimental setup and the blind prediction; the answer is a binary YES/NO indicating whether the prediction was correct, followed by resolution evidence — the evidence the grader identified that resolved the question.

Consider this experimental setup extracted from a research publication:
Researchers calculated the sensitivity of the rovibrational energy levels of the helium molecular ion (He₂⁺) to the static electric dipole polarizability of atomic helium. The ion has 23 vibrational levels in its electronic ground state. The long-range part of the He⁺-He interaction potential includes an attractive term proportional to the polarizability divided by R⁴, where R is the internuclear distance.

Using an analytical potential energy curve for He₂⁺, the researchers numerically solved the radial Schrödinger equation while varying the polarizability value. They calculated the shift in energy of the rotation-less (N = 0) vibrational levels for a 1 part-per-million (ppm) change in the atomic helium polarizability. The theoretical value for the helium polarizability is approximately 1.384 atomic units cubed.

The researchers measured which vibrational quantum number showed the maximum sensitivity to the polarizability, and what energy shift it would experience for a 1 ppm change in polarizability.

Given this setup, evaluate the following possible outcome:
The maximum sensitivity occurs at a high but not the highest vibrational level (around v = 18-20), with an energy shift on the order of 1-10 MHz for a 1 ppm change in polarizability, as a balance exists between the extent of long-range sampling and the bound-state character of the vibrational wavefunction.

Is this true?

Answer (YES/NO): YES